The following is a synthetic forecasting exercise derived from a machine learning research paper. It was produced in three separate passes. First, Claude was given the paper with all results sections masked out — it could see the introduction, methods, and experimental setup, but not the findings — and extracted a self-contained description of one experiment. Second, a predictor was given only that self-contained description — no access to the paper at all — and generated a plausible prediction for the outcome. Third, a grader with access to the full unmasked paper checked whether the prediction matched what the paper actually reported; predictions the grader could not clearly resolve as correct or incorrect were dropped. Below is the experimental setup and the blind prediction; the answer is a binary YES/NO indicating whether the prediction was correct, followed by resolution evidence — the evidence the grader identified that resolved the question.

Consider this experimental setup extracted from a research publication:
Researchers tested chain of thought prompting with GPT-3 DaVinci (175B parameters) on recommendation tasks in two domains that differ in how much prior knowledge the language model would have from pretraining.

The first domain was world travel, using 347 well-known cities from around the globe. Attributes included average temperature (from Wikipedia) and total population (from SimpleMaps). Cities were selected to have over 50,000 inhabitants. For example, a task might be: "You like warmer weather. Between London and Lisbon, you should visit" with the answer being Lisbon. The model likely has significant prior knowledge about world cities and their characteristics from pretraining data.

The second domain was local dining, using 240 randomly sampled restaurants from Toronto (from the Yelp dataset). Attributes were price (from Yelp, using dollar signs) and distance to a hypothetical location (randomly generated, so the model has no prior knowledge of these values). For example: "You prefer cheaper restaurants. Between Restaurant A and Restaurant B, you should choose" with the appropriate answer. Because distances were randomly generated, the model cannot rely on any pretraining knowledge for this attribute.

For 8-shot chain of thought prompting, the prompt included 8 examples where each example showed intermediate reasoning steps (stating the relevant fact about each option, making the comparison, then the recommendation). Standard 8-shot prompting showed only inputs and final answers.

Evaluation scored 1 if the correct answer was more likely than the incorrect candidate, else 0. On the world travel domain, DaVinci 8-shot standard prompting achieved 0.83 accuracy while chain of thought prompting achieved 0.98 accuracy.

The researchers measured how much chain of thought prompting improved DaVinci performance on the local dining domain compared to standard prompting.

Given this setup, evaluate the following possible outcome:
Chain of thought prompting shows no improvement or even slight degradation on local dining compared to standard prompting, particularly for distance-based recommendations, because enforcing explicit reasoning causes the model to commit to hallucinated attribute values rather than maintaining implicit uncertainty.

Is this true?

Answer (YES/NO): YES